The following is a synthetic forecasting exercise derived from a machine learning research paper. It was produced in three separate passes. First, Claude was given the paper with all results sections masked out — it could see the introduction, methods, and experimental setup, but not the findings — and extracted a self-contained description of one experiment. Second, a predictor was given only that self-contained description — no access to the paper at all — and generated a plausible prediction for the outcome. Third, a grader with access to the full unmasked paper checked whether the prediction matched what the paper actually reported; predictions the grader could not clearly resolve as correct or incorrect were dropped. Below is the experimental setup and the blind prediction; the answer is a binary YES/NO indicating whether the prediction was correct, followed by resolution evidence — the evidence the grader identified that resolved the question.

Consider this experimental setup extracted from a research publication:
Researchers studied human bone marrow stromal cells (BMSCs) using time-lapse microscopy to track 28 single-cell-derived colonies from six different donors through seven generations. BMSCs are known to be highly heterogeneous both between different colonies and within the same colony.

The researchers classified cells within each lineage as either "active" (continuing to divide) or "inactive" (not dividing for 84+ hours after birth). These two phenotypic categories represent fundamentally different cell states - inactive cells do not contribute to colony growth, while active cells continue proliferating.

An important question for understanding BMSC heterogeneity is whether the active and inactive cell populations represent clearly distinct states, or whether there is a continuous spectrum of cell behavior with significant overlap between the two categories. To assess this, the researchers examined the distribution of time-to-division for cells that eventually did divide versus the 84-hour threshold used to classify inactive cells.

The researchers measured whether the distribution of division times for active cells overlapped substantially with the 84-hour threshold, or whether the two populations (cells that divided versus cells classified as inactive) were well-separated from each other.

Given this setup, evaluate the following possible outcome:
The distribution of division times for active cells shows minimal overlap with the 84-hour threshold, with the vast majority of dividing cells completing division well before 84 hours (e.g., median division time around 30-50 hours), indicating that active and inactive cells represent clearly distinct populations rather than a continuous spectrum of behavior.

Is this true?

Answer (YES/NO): NO